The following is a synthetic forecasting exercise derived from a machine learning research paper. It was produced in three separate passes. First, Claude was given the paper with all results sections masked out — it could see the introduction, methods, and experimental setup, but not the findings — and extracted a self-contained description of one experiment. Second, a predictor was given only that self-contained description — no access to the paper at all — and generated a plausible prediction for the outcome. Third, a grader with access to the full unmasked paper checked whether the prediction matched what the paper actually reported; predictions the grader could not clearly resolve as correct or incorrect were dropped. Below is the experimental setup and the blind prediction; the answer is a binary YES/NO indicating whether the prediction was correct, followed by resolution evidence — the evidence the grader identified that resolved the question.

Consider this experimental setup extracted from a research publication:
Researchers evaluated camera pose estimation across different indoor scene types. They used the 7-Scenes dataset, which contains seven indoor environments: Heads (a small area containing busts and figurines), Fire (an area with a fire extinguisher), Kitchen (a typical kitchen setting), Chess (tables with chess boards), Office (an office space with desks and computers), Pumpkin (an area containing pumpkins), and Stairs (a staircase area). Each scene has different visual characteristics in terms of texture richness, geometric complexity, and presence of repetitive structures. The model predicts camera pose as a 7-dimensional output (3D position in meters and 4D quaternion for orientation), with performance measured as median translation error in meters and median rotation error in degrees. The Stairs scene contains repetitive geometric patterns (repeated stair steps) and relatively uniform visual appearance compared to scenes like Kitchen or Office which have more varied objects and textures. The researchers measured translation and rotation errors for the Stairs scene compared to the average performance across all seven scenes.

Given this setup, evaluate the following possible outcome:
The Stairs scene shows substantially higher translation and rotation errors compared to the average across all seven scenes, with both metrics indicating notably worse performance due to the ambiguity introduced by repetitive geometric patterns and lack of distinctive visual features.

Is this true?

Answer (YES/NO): YES